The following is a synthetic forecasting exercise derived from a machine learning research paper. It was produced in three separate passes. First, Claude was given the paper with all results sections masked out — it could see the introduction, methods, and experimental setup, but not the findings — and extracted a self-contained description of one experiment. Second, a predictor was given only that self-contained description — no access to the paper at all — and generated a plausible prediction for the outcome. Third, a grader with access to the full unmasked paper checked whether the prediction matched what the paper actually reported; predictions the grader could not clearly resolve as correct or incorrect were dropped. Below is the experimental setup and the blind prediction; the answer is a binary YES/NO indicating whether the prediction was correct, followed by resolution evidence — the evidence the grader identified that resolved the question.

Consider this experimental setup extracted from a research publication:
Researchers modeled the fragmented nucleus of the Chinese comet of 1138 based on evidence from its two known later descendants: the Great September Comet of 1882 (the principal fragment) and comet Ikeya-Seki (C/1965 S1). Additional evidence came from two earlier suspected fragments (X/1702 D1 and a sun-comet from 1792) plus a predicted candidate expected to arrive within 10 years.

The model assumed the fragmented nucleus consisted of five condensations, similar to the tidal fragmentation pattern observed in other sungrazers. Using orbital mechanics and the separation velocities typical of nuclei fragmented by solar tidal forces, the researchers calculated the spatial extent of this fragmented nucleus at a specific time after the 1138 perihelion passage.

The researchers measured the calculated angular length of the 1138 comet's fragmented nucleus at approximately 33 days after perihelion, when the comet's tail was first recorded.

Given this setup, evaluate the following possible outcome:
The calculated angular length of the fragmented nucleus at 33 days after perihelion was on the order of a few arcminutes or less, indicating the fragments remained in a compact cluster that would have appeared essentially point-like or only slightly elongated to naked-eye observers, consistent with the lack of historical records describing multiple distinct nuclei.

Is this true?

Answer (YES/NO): NO